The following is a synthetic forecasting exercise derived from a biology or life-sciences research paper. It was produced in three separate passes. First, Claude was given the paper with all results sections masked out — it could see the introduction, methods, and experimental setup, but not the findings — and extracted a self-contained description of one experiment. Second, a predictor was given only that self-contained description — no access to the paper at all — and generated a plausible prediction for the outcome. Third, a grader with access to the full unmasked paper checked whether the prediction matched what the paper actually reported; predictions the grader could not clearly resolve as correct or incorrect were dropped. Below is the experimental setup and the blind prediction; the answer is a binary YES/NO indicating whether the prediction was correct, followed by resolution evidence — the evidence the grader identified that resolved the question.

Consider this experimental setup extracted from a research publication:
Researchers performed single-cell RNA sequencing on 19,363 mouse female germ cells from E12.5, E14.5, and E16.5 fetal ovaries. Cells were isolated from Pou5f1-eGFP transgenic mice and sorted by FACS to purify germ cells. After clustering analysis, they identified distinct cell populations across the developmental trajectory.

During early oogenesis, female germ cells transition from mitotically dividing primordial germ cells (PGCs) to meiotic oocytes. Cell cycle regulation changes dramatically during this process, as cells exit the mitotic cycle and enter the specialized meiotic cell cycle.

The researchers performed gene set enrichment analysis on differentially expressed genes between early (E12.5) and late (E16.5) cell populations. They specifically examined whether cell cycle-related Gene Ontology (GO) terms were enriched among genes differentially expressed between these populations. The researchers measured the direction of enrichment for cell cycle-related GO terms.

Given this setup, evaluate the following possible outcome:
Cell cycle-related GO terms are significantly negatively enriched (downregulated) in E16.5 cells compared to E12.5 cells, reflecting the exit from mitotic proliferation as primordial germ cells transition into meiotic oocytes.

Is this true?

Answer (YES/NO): NO